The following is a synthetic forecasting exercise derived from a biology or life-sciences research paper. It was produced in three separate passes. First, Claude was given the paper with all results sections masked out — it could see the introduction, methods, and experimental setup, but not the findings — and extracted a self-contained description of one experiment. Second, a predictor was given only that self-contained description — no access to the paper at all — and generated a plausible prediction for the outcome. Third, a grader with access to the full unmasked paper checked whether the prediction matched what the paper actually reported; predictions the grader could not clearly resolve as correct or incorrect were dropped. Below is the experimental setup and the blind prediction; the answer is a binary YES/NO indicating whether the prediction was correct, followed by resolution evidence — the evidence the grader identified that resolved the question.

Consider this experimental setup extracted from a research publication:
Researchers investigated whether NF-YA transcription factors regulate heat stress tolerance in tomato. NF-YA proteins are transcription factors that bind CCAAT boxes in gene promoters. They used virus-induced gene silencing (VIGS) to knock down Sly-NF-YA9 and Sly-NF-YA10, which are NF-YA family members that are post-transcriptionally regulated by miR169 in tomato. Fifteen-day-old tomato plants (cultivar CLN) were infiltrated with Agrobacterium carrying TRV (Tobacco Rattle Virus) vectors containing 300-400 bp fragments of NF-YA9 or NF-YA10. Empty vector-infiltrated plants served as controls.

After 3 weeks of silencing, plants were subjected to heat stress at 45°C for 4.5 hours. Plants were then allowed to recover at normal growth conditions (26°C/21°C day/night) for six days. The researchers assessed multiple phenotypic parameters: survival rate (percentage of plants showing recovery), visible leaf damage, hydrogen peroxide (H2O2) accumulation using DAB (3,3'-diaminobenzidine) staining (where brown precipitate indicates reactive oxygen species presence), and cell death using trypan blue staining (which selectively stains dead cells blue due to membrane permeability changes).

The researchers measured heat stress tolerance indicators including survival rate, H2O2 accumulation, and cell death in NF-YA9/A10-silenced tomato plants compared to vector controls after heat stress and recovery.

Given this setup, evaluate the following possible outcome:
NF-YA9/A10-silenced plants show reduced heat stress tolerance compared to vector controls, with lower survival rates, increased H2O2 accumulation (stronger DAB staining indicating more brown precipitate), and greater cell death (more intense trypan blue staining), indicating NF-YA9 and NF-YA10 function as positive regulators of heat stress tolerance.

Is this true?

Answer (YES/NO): NO